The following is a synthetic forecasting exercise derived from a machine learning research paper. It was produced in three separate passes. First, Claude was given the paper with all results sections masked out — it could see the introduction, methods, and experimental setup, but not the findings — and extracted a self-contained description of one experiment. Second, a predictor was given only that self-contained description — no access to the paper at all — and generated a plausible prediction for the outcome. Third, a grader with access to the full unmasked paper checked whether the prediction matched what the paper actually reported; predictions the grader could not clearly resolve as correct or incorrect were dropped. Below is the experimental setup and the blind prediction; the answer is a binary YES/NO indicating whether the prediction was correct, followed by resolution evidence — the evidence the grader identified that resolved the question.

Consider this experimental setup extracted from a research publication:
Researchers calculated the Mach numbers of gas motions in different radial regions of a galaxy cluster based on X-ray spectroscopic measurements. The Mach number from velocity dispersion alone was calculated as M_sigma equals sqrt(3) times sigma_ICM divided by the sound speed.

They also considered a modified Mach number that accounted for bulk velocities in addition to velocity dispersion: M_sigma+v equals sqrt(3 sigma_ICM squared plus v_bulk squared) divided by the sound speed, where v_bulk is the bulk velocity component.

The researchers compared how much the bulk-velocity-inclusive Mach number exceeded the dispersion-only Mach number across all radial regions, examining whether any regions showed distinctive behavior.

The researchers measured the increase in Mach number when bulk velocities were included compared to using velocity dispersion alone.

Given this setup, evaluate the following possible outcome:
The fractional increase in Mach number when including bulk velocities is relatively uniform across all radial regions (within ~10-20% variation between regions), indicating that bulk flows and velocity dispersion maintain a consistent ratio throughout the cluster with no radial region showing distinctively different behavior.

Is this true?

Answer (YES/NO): NO